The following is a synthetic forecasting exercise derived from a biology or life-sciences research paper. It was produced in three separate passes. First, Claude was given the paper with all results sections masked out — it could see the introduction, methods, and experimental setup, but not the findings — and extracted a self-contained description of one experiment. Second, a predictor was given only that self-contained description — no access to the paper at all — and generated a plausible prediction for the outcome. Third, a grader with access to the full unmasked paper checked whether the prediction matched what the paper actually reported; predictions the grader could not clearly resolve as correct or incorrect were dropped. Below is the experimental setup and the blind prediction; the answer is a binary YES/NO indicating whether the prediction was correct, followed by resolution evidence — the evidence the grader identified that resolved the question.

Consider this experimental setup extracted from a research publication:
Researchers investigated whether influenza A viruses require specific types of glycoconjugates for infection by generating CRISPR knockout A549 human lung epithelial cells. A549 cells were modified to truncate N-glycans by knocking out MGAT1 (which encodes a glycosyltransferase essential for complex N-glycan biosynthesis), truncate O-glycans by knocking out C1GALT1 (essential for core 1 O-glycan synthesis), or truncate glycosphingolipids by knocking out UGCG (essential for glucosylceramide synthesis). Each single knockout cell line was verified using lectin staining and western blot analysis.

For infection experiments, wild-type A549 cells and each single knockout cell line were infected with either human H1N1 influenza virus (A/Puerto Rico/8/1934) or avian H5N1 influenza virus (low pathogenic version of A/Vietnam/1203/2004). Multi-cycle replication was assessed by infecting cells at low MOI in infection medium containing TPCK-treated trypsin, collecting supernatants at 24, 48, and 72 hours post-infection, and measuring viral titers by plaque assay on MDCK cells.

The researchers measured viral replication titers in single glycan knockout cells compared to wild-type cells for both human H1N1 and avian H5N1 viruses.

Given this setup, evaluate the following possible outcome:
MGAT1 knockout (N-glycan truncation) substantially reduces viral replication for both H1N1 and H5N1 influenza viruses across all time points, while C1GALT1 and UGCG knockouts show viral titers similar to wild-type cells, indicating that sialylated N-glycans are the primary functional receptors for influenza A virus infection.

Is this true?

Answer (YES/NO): NO